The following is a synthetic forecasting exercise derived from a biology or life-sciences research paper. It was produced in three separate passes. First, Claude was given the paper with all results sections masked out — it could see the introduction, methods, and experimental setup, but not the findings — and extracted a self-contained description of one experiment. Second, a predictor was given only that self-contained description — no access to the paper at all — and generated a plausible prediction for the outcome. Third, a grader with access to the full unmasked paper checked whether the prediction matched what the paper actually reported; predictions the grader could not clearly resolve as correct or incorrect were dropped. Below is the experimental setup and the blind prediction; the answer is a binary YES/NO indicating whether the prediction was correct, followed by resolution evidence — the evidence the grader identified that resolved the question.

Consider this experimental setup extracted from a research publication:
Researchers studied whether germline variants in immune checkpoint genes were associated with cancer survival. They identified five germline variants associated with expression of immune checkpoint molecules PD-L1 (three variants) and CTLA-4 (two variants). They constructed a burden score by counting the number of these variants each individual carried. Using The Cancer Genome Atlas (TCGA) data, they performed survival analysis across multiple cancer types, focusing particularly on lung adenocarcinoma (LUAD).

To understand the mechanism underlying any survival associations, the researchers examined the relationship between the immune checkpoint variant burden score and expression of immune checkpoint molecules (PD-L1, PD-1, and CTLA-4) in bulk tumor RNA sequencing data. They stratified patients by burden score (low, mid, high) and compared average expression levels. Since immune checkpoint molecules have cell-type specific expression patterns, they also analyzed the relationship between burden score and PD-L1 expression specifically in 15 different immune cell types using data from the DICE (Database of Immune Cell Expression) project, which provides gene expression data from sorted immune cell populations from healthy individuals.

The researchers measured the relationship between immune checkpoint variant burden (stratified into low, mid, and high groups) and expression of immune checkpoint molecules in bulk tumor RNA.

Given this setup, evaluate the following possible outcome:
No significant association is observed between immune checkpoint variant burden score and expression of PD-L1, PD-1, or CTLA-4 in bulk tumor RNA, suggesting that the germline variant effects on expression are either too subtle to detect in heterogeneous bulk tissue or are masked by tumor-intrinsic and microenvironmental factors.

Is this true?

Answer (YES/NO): NO